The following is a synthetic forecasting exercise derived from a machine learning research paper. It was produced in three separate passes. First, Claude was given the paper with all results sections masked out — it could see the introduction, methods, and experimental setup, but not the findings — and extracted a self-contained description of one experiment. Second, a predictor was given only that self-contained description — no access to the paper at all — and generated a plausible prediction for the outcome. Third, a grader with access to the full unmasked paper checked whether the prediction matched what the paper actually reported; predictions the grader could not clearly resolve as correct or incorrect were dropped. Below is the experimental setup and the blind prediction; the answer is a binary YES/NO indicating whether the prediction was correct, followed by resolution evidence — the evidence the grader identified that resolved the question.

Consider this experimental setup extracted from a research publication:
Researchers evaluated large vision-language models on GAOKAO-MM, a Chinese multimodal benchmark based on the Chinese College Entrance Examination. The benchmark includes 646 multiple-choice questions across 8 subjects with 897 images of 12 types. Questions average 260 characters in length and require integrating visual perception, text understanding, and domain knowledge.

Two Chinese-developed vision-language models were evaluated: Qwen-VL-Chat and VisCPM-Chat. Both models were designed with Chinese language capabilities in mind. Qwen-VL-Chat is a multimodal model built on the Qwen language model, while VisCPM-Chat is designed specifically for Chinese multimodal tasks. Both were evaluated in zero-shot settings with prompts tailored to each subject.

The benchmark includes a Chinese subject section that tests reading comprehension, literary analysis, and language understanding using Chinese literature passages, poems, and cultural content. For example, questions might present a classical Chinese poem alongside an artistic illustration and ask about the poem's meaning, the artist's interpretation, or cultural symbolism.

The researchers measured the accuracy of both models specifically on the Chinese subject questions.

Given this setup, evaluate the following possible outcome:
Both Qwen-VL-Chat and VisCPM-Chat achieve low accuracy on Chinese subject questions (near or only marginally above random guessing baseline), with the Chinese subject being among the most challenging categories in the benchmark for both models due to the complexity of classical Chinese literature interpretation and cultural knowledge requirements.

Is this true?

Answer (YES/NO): NO